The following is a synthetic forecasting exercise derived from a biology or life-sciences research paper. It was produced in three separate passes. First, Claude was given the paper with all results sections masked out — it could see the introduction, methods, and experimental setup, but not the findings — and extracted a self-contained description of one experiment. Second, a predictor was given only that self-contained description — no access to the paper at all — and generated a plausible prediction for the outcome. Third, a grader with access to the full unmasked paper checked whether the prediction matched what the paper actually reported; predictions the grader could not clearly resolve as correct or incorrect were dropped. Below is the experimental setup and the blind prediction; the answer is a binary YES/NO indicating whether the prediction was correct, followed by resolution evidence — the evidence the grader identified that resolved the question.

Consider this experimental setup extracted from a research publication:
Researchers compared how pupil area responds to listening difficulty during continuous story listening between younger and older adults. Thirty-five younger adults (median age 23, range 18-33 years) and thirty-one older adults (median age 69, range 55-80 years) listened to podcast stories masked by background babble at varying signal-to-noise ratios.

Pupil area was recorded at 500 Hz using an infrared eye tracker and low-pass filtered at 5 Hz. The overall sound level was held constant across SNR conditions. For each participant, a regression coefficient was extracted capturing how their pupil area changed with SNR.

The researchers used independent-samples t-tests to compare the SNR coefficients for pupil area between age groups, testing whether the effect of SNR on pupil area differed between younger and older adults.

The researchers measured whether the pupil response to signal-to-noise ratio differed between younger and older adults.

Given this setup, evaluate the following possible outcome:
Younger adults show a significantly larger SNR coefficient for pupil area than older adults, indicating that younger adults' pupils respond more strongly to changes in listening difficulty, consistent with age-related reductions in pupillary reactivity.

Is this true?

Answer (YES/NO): NO